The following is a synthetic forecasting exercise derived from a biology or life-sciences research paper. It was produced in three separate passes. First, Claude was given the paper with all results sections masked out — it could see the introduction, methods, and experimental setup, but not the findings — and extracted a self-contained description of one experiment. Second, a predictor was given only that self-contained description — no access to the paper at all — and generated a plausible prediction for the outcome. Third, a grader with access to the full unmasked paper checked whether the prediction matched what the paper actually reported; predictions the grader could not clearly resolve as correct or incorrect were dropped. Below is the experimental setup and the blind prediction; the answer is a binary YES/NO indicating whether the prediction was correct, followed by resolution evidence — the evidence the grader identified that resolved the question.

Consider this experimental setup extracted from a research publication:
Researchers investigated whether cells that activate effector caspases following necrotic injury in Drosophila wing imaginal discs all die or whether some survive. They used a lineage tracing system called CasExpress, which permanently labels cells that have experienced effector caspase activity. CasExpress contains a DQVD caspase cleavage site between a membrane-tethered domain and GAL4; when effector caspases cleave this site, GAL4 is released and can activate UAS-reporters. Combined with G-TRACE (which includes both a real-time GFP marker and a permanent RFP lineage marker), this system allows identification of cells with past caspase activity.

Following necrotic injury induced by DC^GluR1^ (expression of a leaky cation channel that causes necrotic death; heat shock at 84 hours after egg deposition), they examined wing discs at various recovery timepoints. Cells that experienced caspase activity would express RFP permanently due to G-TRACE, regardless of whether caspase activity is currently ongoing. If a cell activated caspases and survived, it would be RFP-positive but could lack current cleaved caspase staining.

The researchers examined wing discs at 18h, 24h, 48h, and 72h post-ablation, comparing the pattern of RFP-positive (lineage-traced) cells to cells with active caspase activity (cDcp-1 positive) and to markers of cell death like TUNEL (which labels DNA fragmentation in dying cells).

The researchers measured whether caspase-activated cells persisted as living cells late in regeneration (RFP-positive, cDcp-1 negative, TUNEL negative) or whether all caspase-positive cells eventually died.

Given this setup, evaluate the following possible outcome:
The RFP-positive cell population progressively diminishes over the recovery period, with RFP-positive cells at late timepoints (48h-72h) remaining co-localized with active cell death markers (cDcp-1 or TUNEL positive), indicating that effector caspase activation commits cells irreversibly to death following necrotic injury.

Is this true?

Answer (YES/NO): NO